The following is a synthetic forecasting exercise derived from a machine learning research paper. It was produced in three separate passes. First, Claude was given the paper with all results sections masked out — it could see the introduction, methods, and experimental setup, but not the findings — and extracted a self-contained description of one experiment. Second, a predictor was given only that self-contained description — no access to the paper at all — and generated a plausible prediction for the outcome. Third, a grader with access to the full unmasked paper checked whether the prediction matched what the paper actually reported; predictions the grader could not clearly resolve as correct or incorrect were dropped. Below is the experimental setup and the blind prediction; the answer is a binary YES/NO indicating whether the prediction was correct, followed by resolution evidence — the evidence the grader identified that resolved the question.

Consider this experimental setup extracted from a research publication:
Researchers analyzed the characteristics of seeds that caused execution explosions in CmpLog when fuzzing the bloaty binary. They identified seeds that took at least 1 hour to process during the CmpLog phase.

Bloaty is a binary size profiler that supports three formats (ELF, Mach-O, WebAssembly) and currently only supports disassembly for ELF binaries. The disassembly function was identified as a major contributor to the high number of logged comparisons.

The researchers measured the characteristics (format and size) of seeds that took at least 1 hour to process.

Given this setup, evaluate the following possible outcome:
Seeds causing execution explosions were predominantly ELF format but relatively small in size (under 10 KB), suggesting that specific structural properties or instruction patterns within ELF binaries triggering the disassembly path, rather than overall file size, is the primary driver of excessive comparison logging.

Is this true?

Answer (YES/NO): NO